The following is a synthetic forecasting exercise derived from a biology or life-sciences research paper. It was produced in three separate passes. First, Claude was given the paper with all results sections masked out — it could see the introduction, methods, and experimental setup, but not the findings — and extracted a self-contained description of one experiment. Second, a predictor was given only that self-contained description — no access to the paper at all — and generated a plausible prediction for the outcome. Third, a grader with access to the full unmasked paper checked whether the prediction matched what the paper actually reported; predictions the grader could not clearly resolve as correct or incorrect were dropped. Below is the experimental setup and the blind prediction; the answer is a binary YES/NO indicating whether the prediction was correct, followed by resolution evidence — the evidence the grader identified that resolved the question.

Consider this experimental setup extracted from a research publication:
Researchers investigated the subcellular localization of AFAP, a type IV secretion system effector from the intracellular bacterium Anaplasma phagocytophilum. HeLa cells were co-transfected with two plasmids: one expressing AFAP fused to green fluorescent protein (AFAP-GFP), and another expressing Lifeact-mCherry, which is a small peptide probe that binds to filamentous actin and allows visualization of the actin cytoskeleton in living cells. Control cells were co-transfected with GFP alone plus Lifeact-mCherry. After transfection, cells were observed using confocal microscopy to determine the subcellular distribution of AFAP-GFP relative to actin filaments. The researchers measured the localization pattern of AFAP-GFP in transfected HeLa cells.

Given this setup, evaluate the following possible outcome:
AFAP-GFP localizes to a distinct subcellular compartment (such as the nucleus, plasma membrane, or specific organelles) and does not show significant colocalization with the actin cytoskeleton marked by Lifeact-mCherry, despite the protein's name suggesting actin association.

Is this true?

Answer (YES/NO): NO